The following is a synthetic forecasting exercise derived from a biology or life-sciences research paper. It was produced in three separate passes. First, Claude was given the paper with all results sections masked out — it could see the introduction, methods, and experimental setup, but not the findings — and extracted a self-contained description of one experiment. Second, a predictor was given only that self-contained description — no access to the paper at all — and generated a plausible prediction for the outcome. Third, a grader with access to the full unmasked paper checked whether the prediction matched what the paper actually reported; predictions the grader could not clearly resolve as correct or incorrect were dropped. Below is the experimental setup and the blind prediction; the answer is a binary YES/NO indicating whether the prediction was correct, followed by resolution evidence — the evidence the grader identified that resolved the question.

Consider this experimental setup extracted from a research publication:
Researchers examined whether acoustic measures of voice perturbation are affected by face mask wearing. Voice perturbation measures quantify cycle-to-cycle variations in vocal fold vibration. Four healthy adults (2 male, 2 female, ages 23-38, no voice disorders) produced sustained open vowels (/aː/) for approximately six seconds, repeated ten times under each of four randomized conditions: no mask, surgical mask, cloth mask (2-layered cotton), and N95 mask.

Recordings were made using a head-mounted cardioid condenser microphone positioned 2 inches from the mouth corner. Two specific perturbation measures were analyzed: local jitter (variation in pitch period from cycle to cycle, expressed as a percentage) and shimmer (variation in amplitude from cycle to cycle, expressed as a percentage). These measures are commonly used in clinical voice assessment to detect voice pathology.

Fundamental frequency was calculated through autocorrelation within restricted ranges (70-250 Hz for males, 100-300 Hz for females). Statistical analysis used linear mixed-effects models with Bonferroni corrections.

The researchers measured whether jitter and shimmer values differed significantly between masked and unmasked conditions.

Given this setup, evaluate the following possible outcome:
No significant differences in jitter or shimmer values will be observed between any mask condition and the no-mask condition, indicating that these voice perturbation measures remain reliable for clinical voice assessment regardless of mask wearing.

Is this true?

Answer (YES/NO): YES